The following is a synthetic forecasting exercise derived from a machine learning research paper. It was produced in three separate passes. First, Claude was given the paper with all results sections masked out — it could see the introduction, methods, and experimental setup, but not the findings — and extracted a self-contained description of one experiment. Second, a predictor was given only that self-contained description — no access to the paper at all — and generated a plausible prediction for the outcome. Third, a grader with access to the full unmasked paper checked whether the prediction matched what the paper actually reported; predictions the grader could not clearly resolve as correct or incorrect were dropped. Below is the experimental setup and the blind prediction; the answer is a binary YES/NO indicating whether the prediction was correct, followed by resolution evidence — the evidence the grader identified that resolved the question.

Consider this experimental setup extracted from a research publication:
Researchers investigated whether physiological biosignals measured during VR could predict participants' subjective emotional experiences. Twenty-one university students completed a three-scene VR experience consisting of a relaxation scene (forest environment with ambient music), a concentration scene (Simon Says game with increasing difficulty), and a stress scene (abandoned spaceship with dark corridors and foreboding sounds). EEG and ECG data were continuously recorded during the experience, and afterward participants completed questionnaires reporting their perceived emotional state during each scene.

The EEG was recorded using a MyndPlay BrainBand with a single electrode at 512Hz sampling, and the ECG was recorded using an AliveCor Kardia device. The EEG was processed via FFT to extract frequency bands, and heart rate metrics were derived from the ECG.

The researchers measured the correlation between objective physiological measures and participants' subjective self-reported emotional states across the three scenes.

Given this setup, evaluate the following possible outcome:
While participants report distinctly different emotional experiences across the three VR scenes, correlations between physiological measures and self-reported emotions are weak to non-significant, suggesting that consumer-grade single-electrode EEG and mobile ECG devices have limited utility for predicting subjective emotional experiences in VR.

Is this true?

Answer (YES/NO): NO